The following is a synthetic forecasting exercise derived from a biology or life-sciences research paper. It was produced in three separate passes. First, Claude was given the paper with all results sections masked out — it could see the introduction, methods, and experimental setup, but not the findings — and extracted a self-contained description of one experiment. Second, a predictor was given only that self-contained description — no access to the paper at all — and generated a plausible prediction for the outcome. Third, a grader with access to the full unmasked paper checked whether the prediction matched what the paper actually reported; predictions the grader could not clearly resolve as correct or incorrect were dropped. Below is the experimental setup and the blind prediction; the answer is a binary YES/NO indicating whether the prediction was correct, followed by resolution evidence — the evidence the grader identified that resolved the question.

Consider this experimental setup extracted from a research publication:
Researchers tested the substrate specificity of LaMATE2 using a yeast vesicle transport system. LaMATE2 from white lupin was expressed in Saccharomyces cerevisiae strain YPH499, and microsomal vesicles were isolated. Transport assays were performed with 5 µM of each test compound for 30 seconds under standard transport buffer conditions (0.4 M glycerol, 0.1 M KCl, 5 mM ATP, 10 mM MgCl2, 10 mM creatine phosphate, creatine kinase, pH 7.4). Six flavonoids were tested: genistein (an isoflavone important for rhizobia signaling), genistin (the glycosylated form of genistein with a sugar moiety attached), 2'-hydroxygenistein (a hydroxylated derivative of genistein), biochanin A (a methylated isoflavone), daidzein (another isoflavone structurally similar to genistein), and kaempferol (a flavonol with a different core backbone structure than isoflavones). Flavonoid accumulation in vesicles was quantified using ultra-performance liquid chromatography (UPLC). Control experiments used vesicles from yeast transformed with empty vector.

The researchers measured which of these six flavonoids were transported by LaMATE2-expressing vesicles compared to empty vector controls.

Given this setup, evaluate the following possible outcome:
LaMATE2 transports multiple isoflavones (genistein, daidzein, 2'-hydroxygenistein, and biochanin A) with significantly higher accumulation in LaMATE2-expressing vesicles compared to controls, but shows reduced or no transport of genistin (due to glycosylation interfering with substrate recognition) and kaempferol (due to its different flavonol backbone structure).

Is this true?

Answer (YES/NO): NO